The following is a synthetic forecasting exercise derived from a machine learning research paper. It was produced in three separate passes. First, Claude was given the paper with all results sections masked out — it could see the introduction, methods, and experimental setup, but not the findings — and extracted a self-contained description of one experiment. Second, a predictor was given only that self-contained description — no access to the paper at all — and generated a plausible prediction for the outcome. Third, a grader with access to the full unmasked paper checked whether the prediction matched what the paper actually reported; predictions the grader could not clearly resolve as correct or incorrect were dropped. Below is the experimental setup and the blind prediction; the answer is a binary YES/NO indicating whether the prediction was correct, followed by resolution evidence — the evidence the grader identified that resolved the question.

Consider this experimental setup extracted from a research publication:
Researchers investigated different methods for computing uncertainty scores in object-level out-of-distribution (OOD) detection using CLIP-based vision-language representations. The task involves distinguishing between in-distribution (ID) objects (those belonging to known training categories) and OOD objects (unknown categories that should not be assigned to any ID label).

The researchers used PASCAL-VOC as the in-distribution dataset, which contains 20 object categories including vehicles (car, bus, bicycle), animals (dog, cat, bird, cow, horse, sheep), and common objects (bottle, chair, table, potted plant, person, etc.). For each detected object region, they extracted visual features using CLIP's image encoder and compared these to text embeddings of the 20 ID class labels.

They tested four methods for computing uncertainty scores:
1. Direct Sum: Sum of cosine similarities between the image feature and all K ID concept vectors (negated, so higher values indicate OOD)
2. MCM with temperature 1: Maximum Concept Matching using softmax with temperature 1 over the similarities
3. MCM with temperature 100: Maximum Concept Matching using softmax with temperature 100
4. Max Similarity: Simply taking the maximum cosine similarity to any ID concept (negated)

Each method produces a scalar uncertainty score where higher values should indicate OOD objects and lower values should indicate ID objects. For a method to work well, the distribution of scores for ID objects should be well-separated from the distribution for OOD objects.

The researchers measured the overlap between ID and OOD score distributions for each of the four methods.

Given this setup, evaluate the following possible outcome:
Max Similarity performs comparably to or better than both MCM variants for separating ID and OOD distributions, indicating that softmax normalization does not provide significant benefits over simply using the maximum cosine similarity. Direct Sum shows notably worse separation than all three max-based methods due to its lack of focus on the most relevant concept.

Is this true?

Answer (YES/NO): YES